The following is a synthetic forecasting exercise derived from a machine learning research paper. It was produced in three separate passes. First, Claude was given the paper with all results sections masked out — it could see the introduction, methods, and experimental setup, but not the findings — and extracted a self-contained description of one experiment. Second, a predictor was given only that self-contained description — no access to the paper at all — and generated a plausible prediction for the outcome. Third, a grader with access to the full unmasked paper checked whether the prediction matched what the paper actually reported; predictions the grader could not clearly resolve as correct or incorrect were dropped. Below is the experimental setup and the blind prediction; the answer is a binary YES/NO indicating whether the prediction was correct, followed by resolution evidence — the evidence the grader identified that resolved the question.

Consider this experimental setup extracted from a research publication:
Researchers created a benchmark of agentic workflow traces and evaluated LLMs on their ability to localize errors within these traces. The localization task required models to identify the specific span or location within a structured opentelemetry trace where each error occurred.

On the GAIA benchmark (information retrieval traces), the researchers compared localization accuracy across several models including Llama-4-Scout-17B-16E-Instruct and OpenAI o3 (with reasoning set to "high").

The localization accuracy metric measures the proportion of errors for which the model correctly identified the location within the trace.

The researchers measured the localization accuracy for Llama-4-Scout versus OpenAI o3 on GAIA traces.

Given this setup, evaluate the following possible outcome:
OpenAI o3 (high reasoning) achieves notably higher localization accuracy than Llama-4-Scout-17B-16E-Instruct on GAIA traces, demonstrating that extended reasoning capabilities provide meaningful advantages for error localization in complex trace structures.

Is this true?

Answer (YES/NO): YES